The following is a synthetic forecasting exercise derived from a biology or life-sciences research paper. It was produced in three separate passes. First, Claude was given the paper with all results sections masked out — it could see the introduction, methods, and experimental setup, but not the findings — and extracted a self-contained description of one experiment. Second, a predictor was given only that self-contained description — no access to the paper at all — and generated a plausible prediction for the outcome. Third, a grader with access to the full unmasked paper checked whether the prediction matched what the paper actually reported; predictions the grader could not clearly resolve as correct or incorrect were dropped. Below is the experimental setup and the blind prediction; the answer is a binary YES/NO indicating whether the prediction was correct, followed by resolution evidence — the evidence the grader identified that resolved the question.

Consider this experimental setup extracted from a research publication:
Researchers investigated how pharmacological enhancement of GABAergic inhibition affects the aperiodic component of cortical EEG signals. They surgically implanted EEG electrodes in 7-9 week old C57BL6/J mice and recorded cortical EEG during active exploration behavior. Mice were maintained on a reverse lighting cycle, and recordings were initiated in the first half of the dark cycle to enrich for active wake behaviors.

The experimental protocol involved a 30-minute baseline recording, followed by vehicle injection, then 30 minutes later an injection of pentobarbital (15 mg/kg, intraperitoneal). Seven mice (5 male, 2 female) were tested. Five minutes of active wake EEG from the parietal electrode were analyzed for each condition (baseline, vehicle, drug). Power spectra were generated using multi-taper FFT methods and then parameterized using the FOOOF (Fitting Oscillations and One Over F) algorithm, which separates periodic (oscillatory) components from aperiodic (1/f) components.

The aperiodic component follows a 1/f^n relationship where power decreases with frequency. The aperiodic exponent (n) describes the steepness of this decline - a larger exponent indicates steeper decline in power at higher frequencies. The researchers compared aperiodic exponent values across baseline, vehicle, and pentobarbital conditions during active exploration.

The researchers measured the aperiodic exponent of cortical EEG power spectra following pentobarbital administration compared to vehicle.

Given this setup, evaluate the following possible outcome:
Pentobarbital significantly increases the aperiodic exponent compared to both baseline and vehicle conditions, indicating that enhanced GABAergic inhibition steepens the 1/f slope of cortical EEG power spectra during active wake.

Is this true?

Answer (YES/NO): YES